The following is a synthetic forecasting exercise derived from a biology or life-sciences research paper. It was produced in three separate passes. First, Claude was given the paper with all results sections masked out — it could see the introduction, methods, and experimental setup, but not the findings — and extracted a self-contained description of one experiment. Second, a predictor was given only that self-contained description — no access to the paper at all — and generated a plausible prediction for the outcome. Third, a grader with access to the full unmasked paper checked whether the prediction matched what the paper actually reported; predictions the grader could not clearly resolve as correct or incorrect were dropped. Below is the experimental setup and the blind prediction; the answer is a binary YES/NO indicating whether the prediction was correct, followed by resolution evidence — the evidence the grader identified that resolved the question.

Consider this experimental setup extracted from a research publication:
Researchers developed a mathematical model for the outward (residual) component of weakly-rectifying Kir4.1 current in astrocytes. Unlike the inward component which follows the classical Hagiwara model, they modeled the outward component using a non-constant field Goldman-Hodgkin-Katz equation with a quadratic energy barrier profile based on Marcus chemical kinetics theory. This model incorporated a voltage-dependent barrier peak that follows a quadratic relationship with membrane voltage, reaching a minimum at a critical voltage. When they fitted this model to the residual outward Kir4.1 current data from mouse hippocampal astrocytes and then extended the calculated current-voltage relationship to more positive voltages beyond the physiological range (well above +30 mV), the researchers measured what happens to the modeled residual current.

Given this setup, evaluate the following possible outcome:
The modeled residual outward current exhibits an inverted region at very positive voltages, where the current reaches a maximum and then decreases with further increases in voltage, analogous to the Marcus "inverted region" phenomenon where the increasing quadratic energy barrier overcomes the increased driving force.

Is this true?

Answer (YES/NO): YES